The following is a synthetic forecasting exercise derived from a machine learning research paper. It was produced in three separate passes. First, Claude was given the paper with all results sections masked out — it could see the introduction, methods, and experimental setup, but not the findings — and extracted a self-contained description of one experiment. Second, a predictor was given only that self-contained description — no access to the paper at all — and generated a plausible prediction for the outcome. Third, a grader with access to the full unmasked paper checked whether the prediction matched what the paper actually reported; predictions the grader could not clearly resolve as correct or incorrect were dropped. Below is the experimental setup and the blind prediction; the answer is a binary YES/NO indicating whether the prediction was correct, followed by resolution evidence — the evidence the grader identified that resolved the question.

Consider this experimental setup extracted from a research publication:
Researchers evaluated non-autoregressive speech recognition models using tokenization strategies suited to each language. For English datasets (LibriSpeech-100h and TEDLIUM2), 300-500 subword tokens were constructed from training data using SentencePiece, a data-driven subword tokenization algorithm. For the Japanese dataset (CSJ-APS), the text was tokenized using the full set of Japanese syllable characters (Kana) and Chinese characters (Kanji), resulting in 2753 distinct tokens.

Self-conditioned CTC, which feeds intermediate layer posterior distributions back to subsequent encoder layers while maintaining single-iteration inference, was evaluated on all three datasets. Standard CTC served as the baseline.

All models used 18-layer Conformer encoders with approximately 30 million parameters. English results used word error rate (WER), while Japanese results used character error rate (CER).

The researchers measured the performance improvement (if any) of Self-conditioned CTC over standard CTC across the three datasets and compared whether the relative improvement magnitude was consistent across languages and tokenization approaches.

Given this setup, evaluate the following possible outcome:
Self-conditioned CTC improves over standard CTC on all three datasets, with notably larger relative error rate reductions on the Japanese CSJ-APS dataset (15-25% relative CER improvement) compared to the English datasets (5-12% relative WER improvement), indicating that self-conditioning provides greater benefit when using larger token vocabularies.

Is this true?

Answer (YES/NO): NO